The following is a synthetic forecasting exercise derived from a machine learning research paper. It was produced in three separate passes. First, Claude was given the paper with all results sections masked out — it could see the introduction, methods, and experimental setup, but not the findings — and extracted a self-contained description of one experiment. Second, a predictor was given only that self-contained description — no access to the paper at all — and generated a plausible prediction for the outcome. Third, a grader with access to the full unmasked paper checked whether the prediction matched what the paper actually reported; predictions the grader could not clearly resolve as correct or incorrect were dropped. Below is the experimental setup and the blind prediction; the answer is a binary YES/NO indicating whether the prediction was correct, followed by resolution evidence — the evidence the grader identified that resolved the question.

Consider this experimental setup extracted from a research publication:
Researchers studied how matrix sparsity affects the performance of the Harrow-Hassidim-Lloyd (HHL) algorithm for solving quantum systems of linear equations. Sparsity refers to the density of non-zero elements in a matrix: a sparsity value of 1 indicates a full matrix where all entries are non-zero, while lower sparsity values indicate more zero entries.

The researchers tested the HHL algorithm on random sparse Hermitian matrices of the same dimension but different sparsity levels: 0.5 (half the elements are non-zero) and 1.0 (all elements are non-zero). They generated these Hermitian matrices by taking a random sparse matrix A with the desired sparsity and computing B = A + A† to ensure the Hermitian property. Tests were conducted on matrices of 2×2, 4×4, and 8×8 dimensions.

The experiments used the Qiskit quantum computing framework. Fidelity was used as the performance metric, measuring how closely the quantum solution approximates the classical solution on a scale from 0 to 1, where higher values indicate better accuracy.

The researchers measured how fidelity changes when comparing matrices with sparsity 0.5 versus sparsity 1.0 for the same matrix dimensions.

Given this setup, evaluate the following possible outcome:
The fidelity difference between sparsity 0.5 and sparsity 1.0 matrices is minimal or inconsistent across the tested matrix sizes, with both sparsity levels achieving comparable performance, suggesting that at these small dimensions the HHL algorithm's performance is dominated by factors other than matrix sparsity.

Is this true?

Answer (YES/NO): NO